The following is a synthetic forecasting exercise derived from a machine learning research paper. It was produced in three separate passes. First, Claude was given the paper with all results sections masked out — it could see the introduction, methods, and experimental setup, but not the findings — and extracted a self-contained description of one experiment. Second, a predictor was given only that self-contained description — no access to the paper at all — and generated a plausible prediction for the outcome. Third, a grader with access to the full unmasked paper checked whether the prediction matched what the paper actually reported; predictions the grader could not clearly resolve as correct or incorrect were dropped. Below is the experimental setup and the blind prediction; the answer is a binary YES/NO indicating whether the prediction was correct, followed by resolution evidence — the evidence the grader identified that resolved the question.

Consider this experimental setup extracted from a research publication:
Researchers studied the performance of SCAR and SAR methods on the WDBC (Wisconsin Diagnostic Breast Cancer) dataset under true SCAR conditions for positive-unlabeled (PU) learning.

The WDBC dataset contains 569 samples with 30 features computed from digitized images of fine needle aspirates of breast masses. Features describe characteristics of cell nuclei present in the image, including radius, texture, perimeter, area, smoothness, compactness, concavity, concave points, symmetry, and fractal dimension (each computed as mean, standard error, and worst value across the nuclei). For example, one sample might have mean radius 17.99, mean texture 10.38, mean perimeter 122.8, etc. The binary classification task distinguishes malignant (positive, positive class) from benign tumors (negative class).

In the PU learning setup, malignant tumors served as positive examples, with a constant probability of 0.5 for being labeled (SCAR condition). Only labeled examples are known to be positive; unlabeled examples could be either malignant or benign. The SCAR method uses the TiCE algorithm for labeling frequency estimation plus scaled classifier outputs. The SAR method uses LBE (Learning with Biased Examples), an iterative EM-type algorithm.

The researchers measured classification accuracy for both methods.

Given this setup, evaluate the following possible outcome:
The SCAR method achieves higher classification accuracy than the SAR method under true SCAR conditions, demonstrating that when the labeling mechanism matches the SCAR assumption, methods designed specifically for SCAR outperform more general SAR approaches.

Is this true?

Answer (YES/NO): NO